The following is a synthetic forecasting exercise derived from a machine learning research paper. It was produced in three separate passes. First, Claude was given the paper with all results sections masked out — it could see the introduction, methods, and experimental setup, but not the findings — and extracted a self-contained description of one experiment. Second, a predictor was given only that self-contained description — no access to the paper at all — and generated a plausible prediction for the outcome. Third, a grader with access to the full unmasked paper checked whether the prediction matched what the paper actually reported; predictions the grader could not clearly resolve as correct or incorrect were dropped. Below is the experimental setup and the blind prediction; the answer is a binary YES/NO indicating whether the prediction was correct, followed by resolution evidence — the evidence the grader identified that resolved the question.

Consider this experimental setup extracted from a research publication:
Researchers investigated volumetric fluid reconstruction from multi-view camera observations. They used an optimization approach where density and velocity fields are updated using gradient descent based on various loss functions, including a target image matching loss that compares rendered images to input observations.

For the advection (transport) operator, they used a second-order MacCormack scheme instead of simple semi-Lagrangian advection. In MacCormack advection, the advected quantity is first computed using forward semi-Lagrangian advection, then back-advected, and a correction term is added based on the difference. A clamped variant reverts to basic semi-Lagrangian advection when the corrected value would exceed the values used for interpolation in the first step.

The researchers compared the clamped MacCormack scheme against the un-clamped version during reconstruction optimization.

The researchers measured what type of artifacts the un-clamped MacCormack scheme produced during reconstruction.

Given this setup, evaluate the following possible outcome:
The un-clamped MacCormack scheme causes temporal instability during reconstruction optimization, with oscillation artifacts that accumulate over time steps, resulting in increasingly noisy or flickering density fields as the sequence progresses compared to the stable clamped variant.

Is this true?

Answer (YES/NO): NO